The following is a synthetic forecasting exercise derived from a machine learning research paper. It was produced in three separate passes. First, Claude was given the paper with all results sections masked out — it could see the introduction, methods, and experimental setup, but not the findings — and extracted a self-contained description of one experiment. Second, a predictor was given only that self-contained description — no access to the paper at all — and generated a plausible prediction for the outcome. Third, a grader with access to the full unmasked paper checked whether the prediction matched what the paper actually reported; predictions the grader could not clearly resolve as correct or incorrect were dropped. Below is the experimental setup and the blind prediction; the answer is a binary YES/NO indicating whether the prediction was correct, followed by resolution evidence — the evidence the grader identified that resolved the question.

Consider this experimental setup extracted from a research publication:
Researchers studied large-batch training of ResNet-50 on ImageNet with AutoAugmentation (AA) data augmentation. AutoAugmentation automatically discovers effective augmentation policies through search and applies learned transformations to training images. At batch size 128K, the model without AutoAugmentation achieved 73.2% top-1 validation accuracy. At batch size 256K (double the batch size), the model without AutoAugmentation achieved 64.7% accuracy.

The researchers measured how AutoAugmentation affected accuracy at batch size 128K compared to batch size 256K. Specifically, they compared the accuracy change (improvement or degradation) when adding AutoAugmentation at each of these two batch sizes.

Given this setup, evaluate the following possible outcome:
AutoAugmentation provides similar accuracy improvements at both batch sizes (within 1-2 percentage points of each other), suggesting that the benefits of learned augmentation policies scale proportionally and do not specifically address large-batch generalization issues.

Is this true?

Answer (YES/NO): NO